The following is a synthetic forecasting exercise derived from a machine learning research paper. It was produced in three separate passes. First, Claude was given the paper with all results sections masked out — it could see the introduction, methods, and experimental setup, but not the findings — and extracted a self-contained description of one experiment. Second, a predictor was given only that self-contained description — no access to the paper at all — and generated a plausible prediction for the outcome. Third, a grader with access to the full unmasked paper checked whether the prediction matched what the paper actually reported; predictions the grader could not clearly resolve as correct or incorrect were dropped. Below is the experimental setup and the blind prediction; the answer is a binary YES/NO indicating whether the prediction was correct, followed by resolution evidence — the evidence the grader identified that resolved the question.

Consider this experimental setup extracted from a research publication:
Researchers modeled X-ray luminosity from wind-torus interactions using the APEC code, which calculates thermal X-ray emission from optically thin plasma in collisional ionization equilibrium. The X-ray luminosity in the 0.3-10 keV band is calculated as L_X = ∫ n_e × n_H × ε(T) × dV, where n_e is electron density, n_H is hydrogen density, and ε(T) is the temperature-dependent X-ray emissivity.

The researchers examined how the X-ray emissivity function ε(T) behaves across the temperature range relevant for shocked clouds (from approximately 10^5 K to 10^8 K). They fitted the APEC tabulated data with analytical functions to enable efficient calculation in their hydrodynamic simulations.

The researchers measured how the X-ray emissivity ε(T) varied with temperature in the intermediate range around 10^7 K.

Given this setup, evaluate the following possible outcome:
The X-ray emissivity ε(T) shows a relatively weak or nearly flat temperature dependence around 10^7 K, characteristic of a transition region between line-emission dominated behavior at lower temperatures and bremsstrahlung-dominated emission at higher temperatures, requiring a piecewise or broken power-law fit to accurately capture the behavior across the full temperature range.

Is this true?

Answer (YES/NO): YES